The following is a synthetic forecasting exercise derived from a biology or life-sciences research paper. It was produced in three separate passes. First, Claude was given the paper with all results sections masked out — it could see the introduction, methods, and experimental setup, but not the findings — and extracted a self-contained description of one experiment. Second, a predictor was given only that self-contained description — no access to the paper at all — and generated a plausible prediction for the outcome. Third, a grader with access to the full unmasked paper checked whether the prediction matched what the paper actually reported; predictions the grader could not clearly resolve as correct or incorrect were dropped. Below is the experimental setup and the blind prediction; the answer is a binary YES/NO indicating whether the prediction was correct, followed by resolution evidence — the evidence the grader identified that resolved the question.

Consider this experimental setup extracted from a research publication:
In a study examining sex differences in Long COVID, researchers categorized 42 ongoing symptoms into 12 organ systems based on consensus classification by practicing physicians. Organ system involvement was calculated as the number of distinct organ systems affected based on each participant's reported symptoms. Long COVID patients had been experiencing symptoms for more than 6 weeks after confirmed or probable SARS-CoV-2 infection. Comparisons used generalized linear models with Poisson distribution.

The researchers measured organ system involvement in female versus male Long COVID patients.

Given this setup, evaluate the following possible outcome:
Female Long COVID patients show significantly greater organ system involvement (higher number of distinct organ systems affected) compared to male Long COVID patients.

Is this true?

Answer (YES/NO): YES